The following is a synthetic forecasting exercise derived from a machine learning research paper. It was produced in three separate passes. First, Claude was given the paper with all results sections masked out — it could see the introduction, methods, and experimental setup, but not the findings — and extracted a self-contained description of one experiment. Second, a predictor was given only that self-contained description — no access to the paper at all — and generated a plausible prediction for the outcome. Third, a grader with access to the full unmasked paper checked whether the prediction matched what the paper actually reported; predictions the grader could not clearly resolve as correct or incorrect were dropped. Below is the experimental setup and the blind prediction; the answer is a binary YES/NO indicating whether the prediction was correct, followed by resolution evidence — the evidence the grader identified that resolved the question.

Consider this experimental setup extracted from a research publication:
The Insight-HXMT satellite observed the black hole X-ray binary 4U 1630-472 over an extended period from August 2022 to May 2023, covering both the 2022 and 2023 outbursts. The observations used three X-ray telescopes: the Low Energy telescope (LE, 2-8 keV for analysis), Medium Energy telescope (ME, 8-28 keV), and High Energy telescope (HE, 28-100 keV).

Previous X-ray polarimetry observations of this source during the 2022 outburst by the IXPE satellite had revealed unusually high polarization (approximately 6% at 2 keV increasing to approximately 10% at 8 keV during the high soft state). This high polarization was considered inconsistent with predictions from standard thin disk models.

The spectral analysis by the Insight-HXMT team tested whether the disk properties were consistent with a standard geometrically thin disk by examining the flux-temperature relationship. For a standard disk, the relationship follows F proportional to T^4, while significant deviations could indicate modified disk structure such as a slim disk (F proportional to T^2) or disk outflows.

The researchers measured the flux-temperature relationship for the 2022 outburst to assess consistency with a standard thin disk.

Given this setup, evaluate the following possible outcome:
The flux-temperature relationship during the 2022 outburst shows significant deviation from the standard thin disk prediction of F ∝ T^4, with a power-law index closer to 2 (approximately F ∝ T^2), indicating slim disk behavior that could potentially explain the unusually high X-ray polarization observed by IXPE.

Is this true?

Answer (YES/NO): NO